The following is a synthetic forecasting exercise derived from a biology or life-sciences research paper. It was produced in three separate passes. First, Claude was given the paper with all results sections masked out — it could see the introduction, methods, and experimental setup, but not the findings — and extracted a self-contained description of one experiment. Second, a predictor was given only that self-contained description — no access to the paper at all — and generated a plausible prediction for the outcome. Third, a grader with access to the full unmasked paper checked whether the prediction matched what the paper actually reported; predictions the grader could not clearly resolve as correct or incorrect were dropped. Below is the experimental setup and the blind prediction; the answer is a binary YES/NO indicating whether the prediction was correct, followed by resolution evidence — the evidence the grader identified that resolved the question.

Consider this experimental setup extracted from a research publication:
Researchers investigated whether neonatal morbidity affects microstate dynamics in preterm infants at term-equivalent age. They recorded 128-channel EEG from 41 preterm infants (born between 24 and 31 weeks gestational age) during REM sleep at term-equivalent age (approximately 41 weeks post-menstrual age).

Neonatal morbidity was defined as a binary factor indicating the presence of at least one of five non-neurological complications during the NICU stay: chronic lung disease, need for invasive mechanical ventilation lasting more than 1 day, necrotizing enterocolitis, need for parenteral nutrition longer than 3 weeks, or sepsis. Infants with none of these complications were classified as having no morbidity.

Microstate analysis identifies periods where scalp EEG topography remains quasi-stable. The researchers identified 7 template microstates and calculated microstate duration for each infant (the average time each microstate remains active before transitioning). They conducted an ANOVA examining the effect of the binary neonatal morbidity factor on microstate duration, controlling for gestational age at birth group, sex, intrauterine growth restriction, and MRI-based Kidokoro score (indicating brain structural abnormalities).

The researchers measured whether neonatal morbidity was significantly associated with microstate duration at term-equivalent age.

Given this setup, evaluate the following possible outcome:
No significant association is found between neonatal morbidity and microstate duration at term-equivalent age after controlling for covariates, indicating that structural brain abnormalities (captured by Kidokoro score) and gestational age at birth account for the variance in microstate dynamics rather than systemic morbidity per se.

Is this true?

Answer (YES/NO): NO